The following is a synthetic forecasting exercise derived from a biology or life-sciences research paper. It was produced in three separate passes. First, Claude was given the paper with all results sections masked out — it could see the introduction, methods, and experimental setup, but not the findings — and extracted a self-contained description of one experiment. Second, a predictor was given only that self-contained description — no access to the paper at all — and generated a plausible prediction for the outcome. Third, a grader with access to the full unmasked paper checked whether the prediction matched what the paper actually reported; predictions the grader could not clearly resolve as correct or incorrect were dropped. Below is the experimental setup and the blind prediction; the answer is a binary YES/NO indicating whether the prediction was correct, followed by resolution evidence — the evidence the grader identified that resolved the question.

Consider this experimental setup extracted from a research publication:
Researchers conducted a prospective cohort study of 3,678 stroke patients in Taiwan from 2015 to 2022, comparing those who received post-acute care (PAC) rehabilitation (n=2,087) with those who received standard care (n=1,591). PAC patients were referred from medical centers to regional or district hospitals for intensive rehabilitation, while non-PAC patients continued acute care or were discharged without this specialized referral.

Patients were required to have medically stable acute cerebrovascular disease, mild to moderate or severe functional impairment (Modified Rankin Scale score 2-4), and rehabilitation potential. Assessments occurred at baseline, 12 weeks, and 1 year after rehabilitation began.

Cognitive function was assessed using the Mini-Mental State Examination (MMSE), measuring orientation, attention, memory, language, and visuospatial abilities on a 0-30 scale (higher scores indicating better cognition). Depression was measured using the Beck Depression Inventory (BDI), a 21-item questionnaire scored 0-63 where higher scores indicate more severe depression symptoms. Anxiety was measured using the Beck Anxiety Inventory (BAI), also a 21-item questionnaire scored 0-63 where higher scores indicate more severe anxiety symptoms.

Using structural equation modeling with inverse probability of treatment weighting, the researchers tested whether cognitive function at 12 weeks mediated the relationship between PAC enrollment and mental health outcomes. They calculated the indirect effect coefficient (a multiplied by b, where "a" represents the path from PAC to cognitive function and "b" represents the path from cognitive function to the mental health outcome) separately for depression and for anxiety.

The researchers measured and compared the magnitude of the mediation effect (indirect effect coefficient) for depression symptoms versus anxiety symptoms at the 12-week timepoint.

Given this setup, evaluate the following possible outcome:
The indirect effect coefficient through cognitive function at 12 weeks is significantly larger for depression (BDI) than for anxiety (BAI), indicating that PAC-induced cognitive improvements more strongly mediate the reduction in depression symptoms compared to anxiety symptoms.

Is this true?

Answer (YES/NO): NO